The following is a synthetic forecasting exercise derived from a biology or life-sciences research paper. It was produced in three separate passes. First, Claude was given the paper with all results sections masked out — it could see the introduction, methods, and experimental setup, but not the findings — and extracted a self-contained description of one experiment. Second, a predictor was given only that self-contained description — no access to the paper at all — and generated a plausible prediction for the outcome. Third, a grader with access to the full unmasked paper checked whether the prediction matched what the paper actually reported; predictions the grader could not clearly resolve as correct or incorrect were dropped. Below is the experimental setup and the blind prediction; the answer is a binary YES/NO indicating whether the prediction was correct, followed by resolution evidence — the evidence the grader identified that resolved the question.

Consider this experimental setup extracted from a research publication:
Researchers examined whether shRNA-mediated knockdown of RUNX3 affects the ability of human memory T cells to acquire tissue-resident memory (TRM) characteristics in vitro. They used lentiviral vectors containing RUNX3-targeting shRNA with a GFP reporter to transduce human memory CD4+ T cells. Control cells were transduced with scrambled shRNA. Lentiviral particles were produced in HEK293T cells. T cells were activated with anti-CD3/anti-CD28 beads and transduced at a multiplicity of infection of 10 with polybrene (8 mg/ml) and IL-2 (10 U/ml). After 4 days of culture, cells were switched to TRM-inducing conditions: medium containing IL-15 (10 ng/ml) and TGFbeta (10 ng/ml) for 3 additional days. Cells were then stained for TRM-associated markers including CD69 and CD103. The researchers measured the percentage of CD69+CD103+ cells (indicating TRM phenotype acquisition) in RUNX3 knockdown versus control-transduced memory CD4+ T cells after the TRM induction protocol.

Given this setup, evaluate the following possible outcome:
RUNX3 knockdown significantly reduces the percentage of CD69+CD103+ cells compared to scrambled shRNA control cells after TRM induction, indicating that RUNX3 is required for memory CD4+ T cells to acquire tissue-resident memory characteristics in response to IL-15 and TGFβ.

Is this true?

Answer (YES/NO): YES